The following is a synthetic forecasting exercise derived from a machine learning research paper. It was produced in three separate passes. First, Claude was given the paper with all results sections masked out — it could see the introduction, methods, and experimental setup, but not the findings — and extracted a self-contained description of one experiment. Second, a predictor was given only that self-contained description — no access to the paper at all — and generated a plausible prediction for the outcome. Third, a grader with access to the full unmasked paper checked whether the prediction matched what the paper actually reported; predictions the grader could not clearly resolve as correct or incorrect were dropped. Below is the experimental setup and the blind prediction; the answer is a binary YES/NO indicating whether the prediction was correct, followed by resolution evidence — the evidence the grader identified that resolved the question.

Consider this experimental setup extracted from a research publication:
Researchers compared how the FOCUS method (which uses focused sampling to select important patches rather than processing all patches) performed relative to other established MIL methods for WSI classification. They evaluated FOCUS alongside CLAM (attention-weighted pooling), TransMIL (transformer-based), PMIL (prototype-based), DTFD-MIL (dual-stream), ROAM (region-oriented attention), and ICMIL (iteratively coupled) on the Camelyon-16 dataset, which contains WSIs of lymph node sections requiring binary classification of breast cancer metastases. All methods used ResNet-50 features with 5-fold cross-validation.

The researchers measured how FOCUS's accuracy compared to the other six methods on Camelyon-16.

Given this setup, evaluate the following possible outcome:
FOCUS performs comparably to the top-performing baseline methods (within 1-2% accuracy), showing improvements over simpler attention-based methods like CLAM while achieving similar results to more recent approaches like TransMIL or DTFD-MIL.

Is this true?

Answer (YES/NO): NO